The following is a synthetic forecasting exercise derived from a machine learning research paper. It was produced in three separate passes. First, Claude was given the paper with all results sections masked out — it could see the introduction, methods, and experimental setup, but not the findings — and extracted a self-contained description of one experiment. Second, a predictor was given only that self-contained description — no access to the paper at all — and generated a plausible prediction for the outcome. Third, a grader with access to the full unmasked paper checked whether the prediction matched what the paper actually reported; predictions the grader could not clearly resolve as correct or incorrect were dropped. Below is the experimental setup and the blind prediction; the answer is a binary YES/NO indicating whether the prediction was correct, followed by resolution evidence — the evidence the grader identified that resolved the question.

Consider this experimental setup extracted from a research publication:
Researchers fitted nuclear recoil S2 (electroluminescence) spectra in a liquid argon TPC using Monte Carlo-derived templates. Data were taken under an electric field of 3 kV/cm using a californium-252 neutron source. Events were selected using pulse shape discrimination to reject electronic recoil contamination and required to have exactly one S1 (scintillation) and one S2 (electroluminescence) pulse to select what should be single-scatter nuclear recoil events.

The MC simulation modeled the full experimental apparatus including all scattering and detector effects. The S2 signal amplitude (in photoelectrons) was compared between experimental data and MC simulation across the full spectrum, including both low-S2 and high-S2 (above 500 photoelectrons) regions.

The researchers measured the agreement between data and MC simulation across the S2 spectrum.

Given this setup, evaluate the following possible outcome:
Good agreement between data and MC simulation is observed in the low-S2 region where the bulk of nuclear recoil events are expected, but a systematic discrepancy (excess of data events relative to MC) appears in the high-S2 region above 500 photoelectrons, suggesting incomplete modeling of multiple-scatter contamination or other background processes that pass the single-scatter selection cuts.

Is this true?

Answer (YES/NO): YES